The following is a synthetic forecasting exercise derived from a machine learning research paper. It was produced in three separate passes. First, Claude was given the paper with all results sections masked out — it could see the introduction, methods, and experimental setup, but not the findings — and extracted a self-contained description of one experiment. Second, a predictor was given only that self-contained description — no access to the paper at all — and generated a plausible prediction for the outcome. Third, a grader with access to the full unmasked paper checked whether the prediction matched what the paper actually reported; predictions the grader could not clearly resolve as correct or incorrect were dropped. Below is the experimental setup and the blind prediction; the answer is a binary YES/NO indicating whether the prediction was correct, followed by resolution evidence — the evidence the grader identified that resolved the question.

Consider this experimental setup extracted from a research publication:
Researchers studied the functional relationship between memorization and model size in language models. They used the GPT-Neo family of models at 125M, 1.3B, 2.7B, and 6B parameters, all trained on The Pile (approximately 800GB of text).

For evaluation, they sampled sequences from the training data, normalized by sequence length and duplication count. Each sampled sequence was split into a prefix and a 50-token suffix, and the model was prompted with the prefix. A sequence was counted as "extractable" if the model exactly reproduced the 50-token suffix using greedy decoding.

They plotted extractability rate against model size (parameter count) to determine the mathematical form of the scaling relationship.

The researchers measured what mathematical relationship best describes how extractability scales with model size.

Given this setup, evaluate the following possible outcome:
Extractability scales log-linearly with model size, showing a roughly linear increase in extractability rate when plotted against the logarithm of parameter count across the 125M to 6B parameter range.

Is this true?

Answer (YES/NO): YES